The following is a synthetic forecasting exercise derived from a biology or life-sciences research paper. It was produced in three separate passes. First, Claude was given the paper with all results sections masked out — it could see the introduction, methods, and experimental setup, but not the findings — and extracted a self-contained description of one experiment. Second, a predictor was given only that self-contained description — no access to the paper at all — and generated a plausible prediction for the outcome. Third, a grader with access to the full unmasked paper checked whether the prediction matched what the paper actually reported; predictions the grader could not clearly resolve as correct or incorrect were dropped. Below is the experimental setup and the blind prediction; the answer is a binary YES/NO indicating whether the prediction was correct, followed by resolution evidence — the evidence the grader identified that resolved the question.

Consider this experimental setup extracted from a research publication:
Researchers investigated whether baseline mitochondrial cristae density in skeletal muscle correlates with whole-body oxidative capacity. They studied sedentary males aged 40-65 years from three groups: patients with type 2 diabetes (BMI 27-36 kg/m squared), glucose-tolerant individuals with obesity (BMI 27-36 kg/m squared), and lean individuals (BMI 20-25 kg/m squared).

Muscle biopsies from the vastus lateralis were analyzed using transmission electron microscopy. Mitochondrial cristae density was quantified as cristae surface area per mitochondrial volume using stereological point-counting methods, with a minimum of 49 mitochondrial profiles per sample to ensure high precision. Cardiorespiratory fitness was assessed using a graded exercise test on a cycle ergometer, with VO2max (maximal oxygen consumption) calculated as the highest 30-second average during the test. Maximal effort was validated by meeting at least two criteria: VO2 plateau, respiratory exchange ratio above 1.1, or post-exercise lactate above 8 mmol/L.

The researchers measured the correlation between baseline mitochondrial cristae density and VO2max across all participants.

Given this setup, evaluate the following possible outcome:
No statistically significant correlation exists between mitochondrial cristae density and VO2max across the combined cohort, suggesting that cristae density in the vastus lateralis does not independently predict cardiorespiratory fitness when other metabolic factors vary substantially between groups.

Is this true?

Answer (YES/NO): YES